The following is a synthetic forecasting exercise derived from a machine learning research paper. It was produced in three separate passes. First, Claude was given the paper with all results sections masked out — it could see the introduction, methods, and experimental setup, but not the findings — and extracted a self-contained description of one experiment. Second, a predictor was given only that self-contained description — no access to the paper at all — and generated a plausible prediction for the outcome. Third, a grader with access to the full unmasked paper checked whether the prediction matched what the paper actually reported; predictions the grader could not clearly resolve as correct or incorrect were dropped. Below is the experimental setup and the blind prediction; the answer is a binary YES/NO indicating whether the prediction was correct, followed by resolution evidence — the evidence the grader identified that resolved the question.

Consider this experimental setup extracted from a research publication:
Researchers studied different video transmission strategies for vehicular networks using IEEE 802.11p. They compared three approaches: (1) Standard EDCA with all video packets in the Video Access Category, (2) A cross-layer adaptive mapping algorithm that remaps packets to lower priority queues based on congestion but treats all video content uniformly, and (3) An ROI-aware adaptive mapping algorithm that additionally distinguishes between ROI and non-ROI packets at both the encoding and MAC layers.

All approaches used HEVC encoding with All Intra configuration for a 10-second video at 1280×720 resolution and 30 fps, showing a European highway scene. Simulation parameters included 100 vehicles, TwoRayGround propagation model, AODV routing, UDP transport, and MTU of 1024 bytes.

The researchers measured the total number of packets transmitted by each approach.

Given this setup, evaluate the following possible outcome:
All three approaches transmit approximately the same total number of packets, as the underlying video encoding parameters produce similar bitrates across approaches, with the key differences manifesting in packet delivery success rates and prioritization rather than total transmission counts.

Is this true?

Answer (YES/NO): NO